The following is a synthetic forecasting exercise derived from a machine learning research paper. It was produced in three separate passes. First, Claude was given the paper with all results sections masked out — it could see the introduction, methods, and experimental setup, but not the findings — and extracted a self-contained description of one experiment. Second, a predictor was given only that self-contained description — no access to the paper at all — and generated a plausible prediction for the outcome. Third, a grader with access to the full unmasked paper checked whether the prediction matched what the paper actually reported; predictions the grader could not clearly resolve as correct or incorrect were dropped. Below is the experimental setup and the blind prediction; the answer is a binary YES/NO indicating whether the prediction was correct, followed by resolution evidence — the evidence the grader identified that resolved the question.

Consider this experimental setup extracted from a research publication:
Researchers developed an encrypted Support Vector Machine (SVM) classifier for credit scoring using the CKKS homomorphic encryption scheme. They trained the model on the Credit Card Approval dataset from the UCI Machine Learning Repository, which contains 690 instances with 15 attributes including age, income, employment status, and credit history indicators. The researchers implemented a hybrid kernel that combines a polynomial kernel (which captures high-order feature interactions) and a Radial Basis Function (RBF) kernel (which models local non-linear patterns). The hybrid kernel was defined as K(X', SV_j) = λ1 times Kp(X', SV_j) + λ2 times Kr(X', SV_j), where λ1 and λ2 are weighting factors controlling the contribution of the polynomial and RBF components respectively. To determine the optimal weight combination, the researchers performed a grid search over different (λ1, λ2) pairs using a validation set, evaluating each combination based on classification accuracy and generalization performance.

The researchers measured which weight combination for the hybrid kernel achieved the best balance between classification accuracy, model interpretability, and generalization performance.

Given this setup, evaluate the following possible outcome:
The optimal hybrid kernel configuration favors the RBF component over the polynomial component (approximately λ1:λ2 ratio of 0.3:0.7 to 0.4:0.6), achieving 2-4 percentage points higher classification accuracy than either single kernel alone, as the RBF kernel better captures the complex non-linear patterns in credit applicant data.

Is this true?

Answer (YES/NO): NO